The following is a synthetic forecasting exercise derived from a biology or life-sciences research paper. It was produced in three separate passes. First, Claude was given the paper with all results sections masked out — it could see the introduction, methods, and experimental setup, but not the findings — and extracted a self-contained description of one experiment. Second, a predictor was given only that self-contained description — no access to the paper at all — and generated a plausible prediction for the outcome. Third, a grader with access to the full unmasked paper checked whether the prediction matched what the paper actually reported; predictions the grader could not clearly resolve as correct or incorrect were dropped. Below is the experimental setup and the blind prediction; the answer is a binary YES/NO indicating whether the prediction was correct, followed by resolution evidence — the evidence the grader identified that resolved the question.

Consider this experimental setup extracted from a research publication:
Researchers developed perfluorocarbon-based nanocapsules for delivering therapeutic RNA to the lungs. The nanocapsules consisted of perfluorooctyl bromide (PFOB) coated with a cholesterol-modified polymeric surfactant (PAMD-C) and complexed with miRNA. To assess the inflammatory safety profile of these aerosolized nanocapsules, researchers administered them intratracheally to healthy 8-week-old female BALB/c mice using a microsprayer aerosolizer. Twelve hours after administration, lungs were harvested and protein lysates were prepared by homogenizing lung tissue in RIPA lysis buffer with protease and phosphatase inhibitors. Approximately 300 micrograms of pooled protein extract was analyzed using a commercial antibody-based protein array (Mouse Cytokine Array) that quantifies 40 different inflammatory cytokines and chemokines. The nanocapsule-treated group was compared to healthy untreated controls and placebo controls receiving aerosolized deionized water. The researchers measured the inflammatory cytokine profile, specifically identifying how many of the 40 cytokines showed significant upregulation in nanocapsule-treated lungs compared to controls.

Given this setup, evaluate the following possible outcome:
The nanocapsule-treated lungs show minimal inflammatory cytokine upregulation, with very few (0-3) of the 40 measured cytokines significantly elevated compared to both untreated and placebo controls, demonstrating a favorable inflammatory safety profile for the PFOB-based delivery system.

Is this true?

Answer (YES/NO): YES